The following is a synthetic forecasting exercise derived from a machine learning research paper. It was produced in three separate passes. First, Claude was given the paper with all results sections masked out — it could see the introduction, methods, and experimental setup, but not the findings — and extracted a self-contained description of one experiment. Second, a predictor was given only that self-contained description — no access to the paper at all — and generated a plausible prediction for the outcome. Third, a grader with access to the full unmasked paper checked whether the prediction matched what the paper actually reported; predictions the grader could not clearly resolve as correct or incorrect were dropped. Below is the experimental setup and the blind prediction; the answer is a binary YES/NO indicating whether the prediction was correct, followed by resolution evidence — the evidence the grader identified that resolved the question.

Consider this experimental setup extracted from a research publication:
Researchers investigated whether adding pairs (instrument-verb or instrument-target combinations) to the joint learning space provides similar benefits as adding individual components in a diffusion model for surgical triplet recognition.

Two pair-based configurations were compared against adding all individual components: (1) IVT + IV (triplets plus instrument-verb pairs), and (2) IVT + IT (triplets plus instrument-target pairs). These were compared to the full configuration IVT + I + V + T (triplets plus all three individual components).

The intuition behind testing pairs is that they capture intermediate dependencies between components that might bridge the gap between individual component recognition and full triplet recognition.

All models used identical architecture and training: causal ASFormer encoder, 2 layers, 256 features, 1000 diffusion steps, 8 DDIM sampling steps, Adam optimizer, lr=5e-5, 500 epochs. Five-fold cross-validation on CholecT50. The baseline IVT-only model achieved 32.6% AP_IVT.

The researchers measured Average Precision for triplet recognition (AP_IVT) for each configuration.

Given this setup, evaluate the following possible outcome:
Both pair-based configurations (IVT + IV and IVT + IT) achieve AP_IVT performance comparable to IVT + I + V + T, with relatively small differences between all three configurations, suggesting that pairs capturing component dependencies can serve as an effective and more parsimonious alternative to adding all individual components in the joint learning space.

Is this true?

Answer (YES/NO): NO